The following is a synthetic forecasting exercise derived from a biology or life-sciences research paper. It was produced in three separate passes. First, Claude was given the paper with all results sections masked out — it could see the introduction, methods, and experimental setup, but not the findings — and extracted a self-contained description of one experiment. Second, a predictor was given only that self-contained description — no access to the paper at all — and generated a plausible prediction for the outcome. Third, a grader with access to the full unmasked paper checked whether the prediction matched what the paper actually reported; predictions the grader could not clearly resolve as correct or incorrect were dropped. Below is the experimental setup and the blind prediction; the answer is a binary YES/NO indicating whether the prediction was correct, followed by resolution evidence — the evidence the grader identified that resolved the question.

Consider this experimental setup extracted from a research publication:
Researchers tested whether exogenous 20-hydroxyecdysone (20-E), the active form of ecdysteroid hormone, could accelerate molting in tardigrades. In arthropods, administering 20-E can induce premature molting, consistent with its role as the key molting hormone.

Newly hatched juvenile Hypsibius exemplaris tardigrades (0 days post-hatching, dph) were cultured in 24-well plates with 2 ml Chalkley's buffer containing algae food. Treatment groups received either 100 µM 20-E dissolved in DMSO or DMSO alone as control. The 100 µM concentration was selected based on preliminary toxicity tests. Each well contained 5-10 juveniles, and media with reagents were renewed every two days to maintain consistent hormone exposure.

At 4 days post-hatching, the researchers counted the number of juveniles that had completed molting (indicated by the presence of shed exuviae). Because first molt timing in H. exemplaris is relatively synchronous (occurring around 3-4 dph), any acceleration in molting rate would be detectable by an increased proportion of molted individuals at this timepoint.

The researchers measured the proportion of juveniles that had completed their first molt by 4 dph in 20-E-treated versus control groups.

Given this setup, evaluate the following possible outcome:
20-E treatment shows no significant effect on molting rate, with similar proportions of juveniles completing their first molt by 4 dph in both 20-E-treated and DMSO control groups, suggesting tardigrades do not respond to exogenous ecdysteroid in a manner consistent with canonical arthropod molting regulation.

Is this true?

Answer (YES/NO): NO